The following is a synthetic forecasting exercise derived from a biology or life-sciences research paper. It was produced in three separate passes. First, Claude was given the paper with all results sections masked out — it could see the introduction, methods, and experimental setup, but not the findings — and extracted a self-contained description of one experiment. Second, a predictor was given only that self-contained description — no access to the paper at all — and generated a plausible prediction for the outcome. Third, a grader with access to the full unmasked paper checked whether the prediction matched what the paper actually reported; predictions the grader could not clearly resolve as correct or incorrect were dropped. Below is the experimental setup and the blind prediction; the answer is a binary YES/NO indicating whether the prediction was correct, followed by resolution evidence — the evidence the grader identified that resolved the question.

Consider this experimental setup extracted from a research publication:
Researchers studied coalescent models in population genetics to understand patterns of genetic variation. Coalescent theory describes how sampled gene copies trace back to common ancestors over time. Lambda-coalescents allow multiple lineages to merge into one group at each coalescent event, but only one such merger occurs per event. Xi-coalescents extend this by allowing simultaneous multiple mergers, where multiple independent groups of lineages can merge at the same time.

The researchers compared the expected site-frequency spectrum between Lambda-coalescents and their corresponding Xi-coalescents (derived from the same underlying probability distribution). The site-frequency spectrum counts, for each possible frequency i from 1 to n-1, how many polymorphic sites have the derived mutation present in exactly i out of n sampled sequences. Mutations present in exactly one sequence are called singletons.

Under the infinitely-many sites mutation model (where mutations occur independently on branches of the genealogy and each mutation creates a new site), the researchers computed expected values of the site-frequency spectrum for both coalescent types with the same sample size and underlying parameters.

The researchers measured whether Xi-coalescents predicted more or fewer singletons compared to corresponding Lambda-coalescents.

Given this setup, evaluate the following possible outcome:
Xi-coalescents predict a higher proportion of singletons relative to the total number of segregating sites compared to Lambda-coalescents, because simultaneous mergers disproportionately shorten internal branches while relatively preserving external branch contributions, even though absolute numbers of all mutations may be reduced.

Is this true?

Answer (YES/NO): NO